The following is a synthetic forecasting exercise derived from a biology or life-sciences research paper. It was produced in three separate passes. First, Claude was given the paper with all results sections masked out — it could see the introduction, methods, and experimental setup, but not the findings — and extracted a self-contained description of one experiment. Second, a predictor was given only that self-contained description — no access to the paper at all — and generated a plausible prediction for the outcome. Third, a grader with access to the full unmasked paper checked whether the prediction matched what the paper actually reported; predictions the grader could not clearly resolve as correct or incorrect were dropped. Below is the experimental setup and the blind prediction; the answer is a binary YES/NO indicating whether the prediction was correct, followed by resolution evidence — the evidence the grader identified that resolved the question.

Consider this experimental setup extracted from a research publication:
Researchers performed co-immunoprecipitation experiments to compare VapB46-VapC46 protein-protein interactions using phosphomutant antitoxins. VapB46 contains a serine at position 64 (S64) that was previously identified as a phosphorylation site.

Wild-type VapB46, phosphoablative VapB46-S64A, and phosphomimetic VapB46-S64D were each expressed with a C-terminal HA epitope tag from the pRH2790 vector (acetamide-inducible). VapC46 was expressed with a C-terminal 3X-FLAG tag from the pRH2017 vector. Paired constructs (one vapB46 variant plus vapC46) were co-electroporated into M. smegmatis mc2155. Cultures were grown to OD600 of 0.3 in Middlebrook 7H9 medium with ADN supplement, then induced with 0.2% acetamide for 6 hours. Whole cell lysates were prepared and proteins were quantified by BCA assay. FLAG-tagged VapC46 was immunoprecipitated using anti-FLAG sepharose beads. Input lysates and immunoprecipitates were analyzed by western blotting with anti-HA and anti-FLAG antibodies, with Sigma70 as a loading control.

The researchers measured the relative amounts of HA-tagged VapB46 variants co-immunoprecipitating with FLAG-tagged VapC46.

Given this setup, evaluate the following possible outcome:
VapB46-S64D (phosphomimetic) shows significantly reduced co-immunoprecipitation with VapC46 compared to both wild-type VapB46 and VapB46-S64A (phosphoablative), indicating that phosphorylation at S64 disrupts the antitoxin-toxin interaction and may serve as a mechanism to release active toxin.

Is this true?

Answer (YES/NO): YES